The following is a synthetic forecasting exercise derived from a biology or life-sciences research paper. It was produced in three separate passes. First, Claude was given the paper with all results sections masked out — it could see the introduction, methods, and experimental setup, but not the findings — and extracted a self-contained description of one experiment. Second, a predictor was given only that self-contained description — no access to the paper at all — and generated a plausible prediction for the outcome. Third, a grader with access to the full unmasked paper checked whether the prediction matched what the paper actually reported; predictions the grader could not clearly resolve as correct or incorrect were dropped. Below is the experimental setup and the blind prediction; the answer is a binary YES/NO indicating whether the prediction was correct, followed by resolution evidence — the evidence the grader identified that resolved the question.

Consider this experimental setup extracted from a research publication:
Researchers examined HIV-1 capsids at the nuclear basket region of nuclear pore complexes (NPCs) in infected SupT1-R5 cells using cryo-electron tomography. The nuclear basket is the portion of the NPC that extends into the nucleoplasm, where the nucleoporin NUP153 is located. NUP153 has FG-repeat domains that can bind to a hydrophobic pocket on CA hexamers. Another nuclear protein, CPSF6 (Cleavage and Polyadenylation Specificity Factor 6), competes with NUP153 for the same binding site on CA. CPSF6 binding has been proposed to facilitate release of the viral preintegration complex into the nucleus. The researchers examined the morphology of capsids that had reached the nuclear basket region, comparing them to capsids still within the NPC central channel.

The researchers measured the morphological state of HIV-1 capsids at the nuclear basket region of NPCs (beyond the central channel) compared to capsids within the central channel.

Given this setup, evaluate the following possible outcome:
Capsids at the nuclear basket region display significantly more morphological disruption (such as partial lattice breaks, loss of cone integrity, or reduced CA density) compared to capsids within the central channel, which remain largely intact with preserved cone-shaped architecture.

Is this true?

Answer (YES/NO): YES